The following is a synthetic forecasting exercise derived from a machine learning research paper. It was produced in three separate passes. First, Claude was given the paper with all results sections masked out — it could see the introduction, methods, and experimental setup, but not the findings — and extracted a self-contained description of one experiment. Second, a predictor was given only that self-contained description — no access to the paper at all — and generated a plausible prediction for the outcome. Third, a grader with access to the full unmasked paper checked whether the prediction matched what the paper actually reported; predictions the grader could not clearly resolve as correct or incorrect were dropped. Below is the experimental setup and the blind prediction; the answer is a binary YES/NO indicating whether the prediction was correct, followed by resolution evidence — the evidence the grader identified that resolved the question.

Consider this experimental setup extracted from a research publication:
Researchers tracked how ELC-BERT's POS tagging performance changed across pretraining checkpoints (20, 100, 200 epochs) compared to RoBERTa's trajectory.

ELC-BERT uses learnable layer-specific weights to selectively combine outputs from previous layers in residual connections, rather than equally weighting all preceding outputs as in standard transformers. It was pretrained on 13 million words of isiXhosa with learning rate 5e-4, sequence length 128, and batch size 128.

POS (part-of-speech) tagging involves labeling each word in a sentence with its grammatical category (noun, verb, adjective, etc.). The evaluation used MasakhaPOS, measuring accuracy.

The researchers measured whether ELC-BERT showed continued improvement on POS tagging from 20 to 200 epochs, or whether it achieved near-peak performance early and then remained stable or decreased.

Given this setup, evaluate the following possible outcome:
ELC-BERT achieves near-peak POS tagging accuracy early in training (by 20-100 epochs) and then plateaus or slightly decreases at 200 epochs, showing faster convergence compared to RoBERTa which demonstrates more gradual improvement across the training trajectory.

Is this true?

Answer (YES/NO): YES